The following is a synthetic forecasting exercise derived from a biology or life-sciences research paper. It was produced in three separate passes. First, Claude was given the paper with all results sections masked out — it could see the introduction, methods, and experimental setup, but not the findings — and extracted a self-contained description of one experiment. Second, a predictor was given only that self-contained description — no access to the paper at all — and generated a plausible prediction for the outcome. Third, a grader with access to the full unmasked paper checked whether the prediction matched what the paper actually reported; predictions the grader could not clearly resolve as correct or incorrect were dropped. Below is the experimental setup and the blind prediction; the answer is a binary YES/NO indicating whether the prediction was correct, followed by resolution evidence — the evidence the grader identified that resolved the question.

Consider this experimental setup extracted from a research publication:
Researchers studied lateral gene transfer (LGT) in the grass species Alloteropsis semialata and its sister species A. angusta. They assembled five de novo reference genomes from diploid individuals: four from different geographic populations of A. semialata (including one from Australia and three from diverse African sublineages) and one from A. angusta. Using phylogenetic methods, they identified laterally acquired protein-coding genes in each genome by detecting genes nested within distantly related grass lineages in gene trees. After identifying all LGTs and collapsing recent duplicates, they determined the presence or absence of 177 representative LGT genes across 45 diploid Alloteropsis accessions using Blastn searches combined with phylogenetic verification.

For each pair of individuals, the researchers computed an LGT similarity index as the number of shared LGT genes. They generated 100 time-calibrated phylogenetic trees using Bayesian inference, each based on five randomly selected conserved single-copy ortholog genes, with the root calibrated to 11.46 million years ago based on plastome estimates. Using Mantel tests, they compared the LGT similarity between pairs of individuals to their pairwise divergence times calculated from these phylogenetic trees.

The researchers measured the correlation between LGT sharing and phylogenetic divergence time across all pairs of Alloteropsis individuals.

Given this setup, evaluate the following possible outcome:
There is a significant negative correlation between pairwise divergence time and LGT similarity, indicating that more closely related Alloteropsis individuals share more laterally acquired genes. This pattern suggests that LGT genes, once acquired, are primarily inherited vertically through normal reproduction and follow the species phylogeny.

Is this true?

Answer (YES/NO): YES